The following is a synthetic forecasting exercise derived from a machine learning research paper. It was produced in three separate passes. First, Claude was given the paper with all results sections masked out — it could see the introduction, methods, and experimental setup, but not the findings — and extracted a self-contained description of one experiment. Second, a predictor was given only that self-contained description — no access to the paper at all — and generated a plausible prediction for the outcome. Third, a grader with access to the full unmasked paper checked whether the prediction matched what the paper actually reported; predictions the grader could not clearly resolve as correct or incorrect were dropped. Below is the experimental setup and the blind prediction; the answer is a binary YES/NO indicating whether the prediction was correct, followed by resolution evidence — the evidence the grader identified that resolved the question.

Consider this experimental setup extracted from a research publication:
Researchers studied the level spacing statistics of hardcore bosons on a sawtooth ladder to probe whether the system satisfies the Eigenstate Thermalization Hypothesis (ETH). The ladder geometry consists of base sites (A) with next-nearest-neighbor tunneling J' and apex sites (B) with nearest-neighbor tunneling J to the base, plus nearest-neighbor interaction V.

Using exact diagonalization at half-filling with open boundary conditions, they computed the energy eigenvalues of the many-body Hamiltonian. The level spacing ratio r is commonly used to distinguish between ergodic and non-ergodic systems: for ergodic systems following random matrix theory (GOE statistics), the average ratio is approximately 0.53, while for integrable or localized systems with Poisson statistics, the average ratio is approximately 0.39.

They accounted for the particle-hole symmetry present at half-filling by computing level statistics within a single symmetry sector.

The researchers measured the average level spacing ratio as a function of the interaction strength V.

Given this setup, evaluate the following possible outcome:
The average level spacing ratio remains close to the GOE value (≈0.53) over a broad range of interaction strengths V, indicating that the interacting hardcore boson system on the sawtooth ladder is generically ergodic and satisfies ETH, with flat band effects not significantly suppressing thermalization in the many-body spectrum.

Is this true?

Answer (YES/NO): NO